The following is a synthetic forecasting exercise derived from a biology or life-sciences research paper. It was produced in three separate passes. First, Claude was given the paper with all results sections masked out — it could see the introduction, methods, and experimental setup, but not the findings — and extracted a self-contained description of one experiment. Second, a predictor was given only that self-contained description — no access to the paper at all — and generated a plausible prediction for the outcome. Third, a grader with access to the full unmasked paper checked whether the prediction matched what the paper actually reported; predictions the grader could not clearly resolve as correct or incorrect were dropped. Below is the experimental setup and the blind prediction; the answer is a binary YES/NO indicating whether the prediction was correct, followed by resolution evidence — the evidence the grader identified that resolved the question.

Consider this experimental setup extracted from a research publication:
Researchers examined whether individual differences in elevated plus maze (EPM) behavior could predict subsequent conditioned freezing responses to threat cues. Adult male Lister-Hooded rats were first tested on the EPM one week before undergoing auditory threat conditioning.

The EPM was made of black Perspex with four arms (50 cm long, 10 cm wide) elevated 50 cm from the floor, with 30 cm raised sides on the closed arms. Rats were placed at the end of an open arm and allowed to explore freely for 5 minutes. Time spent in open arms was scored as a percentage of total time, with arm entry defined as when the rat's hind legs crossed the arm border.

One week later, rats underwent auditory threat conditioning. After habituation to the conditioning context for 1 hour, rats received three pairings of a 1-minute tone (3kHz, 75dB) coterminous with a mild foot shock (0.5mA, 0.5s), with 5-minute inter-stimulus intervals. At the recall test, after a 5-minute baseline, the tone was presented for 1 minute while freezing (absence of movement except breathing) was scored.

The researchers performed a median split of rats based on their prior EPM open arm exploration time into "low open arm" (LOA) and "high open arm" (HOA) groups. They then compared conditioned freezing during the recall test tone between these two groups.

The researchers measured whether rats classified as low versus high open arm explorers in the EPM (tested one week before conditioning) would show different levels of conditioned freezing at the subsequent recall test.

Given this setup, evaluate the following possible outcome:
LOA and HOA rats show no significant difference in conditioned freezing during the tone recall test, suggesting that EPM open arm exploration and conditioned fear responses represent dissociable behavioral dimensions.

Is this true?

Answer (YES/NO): NO